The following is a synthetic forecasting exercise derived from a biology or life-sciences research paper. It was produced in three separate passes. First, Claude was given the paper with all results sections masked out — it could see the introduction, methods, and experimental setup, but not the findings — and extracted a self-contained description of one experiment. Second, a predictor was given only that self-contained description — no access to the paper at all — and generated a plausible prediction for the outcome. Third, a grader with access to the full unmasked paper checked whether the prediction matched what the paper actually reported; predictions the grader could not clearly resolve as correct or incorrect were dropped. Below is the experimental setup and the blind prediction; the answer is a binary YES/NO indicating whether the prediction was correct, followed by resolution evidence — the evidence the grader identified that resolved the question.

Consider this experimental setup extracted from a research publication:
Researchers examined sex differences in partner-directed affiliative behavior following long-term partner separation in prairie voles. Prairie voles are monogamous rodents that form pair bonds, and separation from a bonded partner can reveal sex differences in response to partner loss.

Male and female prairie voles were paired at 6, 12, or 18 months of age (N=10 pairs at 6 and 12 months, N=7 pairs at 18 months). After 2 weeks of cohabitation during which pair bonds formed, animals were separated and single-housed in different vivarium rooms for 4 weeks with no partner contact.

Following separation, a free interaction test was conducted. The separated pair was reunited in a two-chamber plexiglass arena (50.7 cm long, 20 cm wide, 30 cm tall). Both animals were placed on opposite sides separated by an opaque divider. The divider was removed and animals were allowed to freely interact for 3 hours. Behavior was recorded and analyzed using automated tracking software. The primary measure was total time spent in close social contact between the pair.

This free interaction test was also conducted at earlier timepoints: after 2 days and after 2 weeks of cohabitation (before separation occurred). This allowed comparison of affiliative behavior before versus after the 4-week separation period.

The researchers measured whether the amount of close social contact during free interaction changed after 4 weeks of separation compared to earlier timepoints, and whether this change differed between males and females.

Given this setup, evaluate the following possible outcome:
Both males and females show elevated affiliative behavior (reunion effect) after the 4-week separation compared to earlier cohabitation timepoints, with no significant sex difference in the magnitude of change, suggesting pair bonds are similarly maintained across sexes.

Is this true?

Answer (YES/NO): NO